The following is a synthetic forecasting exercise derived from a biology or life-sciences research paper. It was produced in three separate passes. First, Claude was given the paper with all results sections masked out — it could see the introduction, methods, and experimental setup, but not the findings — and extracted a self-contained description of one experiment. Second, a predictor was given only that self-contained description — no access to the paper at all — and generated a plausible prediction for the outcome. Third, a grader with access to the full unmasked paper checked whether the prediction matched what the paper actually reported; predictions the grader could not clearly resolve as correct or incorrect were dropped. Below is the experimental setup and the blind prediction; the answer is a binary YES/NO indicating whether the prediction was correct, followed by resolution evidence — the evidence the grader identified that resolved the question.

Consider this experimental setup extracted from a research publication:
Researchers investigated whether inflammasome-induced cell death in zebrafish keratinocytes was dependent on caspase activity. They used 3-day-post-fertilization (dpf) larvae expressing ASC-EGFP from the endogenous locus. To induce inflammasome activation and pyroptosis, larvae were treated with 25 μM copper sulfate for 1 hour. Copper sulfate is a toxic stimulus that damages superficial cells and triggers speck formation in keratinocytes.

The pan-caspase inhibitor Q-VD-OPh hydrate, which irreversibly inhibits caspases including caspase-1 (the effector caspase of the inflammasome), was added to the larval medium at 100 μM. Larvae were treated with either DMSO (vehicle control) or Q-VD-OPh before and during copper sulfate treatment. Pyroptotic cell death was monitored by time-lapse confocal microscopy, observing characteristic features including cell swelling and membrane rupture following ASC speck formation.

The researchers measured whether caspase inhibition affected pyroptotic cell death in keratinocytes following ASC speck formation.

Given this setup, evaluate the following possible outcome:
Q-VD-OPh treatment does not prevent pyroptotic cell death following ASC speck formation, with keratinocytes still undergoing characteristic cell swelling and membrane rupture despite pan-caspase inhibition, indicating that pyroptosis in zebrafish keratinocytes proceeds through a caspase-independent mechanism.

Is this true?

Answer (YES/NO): NO